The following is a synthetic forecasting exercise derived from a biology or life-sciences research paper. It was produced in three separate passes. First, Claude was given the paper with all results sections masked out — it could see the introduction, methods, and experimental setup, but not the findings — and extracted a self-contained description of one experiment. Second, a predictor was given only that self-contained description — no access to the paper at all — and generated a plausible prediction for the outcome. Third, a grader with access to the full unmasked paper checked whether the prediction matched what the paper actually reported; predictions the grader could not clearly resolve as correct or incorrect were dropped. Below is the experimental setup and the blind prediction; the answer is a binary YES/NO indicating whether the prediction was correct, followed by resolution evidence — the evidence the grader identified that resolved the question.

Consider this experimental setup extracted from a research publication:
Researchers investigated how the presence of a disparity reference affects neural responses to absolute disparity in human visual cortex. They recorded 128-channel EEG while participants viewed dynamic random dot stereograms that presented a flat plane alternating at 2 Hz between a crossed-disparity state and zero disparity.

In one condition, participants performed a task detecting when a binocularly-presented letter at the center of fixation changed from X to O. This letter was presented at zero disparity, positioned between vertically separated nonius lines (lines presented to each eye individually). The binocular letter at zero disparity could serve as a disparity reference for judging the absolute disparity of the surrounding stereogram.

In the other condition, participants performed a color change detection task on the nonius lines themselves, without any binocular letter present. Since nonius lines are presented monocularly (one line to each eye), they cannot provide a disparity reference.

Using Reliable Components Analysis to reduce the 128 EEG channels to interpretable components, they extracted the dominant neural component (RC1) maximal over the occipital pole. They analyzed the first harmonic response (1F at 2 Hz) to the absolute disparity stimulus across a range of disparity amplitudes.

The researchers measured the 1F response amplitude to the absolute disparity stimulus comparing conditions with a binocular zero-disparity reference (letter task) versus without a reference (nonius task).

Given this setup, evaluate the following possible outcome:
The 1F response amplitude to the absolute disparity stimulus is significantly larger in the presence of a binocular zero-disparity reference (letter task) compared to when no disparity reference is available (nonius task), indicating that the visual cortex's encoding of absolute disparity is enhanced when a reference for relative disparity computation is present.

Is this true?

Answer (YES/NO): NO